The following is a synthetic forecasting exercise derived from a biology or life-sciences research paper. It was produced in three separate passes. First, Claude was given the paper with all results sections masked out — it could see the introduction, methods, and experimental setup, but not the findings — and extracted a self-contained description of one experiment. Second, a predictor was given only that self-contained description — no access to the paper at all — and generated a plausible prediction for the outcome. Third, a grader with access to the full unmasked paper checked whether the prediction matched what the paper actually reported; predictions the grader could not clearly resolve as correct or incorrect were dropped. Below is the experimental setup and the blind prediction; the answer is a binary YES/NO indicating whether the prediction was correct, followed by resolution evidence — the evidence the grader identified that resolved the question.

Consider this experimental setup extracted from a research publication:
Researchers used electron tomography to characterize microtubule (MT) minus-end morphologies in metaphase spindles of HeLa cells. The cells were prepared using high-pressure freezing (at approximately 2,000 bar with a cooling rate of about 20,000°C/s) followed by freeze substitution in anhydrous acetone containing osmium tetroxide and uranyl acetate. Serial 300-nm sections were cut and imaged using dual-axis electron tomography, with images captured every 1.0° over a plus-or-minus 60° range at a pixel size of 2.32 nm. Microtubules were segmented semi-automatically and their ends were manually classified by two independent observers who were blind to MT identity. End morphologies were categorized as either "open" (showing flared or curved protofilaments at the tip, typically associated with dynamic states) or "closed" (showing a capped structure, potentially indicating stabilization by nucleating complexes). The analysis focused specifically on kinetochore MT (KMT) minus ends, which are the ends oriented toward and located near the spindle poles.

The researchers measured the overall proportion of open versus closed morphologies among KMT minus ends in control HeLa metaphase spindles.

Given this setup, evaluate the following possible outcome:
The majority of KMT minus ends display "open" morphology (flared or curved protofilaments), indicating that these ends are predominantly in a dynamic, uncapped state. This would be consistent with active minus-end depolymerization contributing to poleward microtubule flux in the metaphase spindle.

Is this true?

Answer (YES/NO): NO